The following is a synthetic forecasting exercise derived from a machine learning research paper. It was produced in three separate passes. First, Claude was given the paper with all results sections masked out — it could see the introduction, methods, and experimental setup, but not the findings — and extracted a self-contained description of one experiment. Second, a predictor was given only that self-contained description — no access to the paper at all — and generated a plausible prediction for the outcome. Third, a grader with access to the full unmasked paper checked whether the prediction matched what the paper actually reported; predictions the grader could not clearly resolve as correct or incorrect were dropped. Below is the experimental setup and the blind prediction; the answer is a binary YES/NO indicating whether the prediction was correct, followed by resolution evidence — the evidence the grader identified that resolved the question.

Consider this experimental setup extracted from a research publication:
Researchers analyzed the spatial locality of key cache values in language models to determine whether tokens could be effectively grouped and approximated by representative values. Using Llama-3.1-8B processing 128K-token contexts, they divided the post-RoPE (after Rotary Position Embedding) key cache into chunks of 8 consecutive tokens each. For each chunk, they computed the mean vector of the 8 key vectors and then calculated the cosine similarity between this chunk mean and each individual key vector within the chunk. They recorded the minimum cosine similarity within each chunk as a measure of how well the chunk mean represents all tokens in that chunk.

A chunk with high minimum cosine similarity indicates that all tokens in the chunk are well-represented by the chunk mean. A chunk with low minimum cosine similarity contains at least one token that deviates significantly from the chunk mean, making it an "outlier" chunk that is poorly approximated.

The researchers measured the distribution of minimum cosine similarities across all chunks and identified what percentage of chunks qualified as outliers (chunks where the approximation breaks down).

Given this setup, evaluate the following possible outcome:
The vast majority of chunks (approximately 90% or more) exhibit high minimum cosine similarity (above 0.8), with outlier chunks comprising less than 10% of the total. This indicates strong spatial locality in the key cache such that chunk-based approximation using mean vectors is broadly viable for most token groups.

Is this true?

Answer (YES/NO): YES